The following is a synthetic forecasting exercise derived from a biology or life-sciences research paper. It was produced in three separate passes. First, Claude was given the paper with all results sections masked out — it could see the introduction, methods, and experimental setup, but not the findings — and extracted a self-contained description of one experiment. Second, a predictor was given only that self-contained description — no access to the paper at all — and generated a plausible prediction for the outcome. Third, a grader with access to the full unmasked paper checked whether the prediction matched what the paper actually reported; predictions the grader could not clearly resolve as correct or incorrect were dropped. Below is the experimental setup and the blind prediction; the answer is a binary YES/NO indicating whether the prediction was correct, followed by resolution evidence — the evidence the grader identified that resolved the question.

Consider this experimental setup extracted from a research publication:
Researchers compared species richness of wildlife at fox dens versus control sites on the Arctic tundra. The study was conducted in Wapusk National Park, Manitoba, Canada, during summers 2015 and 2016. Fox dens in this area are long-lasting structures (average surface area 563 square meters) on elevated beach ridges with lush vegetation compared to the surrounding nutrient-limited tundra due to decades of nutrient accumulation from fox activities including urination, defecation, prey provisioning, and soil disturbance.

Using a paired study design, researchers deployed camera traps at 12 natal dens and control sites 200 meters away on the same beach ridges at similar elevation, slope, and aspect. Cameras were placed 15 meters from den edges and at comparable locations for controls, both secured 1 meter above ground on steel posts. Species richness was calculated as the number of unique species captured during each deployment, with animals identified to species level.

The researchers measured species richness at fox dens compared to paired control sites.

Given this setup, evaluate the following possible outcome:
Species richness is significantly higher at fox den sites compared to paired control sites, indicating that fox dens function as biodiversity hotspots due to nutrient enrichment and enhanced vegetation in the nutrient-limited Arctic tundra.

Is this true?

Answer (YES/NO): YES